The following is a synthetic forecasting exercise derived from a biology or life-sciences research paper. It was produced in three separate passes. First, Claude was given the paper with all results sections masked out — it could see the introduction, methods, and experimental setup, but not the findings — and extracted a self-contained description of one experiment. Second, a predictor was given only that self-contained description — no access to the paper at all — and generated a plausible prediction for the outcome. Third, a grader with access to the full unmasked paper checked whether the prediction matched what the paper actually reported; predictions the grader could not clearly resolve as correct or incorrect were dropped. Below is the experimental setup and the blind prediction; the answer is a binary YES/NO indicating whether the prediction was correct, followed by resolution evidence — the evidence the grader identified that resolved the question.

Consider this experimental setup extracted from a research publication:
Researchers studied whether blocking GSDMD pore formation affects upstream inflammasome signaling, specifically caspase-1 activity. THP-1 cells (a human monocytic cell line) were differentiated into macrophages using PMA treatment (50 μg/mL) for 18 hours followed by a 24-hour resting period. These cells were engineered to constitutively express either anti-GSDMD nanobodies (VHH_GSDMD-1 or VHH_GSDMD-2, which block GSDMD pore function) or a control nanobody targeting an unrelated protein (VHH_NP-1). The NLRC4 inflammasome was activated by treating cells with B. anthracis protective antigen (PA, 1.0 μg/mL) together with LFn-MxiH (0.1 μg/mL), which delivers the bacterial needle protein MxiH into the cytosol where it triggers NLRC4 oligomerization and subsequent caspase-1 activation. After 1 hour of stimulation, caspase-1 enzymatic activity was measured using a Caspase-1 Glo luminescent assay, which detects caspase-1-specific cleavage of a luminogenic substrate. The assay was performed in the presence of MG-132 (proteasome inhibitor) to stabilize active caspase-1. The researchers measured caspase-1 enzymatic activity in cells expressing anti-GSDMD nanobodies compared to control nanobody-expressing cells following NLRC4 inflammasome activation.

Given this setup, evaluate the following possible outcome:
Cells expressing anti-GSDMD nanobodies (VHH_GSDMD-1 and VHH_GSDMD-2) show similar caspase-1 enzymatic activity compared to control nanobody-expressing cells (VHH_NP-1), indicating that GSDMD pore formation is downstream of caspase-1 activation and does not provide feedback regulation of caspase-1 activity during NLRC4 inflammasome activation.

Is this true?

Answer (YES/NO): NO